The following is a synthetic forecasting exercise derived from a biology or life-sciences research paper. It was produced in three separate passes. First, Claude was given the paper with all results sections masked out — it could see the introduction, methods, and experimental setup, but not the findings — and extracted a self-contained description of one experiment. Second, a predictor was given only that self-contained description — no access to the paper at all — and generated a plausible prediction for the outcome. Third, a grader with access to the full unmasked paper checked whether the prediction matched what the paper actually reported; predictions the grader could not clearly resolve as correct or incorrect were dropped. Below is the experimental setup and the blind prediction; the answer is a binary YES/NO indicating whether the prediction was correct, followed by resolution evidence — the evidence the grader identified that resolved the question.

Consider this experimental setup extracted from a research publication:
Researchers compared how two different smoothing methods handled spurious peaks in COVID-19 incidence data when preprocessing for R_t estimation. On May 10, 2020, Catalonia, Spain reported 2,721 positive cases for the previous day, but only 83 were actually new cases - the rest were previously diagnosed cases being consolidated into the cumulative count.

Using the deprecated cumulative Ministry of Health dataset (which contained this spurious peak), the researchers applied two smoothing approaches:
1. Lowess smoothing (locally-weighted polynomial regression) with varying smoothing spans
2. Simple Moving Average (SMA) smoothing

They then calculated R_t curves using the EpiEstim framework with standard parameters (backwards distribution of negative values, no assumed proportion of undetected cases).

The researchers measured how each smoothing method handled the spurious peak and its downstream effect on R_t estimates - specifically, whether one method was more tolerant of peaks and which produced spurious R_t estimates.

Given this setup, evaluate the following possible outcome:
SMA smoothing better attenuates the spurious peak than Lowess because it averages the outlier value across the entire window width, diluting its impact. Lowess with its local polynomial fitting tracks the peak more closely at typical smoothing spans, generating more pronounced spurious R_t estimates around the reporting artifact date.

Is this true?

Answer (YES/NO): NO